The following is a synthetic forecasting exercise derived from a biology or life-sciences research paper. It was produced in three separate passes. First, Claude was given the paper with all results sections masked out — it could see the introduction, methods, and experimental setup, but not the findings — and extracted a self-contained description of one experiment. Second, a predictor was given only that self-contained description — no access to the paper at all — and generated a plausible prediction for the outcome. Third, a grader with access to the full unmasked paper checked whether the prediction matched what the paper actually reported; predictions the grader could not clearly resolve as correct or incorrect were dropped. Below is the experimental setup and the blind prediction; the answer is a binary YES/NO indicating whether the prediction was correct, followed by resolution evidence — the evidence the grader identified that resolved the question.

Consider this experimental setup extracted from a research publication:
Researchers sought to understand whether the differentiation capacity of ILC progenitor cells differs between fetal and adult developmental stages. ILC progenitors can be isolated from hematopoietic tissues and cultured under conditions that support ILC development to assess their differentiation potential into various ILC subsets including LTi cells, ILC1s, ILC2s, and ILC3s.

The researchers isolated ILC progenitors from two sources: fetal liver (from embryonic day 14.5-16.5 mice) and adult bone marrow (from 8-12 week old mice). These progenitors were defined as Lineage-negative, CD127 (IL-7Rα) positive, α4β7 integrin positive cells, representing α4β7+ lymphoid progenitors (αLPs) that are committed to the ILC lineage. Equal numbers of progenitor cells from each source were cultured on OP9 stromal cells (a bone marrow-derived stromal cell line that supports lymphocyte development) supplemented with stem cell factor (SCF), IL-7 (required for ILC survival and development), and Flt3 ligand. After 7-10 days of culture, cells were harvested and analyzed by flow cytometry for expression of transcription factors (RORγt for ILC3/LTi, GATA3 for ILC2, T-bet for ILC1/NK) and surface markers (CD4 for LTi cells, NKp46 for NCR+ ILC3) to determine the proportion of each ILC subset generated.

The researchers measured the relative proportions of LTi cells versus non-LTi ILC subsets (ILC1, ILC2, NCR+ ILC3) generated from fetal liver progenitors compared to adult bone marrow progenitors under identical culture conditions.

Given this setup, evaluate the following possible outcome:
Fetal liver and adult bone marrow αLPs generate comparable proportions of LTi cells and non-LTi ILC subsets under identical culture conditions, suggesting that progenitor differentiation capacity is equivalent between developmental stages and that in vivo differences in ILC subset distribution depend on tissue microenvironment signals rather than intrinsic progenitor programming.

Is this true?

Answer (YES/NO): NO